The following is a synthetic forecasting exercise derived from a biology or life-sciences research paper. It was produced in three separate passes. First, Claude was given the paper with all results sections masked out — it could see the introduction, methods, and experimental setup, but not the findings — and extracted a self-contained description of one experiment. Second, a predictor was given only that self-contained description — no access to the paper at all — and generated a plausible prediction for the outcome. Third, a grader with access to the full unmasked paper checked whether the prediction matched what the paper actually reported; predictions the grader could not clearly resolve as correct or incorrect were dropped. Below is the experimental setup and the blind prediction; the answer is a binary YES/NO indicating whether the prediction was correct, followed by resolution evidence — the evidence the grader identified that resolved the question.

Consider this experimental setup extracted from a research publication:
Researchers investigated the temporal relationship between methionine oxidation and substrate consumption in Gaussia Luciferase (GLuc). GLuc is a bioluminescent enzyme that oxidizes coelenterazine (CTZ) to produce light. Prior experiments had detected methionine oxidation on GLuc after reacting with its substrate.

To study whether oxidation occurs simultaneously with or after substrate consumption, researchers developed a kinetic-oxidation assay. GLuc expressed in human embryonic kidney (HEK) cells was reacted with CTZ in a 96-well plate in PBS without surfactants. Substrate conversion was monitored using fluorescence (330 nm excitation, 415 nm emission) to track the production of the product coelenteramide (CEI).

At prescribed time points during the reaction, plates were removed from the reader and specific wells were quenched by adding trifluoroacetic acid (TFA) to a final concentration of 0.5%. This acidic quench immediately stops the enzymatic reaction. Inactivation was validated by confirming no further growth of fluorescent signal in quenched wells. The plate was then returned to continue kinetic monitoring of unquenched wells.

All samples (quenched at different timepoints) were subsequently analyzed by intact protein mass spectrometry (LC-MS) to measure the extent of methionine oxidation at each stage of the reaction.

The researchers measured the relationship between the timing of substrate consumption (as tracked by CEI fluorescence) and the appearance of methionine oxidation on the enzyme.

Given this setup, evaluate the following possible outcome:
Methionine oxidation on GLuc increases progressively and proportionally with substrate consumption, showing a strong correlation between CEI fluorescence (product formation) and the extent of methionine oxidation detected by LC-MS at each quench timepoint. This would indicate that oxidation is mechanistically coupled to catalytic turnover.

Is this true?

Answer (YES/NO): NO